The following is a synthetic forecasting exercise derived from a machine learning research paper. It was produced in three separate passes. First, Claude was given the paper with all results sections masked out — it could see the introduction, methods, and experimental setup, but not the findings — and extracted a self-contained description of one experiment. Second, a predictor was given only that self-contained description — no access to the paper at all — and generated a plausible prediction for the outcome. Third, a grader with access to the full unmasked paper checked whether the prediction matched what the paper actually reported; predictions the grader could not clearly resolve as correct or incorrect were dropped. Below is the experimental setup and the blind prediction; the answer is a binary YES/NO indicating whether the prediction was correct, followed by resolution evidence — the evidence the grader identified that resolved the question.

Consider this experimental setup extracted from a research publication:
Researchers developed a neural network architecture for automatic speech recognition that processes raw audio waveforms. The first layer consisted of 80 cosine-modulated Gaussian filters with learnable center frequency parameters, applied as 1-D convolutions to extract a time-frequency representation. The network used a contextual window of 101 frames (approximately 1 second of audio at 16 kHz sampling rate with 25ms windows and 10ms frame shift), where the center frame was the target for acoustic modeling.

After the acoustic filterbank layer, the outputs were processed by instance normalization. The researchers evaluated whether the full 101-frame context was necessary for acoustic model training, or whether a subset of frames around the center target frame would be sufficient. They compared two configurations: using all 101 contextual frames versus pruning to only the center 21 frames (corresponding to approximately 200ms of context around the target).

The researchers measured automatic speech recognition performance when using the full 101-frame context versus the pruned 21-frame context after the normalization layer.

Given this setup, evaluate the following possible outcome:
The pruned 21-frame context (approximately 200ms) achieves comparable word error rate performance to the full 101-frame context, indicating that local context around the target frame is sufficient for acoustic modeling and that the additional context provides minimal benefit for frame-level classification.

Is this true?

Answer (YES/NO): YES